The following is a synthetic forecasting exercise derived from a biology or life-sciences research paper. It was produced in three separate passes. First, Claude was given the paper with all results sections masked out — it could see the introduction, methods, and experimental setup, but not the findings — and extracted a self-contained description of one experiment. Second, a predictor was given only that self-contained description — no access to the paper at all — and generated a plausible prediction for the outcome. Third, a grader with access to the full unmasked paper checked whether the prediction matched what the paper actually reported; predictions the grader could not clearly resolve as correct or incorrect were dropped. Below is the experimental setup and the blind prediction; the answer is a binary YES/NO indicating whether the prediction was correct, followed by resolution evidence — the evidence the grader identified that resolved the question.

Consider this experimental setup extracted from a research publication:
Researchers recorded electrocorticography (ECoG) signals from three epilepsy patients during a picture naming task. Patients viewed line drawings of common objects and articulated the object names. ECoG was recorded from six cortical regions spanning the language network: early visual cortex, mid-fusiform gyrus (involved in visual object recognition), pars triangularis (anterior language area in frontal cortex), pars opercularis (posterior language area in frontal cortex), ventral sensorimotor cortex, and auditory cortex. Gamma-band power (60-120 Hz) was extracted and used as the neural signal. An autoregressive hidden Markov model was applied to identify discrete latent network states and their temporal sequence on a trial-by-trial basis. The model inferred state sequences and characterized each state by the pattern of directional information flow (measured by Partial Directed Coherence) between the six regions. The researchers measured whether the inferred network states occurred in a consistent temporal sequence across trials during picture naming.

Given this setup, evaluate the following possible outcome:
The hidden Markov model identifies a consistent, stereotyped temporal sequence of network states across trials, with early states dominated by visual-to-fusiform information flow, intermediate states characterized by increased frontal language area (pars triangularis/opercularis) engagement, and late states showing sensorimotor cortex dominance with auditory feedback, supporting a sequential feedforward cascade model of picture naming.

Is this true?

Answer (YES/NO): NO